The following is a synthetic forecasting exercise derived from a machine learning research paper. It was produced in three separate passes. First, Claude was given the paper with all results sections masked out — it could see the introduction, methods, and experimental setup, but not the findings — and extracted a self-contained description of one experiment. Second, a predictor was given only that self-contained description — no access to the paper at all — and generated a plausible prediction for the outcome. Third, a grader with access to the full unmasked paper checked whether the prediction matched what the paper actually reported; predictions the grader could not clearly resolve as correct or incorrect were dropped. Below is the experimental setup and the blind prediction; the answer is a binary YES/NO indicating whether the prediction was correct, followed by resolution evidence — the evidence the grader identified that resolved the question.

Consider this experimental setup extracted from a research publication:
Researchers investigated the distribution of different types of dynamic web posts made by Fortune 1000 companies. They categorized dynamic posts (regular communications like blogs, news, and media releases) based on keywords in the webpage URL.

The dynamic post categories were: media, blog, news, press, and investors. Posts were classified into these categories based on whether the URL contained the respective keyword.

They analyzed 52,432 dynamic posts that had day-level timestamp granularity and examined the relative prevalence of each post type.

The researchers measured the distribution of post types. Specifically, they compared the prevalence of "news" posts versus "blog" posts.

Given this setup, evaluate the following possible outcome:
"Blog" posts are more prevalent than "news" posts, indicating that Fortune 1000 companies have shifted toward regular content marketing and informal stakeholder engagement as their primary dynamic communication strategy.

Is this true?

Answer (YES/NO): NO